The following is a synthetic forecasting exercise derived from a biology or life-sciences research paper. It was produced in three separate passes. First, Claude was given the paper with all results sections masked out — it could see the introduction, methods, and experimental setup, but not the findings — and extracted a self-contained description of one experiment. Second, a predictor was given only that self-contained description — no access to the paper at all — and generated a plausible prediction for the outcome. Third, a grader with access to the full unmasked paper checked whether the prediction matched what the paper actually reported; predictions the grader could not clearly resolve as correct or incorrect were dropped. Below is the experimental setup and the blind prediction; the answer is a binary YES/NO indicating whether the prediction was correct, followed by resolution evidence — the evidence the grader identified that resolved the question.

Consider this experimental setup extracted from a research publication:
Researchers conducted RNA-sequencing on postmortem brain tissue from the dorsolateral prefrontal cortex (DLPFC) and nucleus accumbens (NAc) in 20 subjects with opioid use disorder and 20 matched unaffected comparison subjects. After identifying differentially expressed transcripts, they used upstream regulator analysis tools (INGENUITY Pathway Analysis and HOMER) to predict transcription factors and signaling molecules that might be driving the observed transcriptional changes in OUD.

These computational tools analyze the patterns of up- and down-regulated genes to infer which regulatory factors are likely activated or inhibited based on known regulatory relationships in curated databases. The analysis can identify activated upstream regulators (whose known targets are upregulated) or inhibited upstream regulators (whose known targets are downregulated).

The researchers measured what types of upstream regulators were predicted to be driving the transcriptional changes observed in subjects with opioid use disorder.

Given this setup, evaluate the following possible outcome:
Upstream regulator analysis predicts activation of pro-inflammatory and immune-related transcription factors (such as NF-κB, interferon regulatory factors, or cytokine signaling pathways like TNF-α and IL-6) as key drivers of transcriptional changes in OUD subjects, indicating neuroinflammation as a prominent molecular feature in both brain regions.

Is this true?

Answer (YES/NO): YES